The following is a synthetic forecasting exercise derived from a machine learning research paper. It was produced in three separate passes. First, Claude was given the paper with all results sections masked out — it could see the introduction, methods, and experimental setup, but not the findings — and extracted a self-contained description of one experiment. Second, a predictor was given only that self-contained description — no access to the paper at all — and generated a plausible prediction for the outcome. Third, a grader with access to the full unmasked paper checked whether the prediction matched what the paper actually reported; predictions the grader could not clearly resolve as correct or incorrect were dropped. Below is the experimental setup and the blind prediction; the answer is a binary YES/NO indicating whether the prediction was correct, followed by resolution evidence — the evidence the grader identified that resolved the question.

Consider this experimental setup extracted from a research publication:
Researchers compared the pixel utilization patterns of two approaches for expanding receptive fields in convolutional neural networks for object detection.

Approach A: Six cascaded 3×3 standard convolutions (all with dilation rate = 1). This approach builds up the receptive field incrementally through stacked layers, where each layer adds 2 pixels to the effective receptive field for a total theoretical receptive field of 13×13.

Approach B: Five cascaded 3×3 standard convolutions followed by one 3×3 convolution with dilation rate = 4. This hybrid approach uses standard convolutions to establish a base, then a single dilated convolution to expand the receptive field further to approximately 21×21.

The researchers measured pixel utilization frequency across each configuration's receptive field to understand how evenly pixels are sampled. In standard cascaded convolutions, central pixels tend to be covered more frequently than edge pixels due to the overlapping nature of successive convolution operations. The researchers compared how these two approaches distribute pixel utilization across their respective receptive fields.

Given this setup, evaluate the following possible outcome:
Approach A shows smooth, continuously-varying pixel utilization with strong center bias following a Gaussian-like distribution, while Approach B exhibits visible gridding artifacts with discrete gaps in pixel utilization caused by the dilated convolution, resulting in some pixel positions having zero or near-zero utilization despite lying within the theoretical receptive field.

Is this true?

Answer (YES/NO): NO